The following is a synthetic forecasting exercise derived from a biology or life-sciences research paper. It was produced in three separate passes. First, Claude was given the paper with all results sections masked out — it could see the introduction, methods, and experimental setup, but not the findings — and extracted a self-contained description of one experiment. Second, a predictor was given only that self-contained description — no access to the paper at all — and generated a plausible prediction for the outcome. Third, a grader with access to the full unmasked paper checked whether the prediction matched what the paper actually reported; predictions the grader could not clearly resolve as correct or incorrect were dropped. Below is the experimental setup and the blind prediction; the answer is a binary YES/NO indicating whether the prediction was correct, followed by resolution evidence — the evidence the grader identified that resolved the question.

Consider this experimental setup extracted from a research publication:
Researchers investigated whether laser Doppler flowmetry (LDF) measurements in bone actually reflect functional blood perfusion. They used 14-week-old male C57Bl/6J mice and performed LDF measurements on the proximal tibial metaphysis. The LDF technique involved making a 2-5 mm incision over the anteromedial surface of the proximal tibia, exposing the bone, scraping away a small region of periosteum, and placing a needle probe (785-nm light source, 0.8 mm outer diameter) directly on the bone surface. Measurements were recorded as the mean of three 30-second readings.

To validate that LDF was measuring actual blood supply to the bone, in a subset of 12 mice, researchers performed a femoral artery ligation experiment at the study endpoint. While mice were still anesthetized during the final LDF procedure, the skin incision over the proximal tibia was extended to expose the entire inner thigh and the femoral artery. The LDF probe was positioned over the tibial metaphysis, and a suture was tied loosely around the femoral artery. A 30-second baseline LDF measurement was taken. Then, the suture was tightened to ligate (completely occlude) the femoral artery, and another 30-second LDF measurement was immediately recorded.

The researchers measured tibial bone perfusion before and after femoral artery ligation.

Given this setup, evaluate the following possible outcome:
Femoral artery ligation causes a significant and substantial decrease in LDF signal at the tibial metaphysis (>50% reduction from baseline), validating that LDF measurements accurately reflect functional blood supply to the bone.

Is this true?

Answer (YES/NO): YES